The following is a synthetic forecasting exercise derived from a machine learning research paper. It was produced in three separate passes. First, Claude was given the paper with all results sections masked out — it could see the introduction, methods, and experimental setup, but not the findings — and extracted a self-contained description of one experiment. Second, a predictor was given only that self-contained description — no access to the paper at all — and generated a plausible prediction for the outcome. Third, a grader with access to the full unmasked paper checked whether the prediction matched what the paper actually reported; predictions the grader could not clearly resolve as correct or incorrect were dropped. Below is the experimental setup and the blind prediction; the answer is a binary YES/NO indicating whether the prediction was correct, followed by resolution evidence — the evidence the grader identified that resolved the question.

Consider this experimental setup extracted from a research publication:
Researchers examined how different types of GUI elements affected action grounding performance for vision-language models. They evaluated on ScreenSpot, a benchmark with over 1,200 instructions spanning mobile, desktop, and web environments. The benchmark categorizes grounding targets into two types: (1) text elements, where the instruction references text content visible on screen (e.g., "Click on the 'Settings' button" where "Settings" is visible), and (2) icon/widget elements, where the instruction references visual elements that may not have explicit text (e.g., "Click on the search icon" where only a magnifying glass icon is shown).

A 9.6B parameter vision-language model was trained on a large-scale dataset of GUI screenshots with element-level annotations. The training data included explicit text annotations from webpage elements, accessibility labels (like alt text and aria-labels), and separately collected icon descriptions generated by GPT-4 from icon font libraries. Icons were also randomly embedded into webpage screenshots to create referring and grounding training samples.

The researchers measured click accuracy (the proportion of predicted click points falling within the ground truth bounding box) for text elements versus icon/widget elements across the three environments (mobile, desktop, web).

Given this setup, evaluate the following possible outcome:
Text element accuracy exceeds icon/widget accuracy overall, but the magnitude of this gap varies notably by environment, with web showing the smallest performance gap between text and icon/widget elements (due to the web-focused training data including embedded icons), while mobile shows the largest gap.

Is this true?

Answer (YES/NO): NO